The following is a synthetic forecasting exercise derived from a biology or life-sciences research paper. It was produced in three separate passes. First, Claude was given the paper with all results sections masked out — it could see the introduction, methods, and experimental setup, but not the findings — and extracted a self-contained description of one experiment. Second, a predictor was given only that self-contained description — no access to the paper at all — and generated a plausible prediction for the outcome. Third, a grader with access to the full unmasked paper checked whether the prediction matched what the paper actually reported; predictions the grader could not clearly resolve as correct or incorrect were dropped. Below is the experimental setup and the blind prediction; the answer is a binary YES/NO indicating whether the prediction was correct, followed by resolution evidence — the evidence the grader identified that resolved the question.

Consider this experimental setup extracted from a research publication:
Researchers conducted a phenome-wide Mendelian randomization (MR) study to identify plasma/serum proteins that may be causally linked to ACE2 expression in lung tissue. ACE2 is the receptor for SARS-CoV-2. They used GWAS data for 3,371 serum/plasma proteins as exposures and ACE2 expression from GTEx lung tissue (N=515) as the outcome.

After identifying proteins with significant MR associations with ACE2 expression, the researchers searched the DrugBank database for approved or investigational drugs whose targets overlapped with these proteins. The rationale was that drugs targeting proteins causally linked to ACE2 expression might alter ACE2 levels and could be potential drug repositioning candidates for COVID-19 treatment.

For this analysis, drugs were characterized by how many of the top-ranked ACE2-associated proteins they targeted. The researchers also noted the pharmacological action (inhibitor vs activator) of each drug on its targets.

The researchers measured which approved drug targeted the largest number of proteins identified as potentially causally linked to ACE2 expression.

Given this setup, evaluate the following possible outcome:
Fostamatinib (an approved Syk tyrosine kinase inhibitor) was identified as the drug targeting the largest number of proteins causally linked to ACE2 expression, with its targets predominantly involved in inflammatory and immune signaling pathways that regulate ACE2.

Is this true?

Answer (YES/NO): YES